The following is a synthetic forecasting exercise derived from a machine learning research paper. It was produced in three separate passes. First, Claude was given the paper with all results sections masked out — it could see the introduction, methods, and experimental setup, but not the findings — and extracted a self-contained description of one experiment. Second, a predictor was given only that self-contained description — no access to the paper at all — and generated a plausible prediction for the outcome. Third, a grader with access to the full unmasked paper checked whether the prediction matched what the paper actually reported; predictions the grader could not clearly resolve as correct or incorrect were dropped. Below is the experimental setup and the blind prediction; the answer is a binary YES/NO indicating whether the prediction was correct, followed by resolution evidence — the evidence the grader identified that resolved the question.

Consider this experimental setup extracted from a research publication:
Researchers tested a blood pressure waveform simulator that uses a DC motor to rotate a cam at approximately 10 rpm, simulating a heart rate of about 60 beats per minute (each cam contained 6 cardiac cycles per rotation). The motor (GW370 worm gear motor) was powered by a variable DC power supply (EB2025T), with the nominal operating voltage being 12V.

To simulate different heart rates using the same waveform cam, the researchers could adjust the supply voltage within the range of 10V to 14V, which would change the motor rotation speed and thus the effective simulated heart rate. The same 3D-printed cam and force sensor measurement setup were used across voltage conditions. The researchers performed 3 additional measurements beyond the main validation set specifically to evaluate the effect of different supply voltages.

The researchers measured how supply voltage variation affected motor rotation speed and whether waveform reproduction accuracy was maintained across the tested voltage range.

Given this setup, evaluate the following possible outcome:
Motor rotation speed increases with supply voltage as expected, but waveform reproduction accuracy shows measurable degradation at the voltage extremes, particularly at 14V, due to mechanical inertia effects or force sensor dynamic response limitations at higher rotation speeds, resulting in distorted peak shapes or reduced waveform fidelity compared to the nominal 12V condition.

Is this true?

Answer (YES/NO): NO